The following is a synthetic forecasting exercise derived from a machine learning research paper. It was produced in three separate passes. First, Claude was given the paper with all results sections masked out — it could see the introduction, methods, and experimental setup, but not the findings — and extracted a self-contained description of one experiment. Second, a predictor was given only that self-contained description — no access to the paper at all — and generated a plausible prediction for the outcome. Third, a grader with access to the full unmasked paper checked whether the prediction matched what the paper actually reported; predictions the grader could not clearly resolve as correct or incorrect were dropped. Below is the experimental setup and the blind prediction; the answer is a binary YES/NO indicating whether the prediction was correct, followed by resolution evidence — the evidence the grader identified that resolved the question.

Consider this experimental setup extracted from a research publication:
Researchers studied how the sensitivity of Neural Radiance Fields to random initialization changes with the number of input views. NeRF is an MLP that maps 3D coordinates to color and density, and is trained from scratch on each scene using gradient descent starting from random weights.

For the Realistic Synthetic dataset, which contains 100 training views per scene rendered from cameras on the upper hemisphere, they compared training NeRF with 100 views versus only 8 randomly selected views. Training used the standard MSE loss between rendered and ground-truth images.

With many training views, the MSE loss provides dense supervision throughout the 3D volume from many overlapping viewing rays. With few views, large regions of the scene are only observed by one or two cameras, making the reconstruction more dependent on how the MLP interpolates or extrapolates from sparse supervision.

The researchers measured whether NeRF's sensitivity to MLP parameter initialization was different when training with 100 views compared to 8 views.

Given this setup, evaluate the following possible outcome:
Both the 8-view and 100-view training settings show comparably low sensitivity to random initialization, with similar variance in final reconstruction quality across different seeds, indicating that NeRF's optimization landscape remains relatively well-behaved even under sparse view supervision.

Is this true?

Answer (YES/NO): NO